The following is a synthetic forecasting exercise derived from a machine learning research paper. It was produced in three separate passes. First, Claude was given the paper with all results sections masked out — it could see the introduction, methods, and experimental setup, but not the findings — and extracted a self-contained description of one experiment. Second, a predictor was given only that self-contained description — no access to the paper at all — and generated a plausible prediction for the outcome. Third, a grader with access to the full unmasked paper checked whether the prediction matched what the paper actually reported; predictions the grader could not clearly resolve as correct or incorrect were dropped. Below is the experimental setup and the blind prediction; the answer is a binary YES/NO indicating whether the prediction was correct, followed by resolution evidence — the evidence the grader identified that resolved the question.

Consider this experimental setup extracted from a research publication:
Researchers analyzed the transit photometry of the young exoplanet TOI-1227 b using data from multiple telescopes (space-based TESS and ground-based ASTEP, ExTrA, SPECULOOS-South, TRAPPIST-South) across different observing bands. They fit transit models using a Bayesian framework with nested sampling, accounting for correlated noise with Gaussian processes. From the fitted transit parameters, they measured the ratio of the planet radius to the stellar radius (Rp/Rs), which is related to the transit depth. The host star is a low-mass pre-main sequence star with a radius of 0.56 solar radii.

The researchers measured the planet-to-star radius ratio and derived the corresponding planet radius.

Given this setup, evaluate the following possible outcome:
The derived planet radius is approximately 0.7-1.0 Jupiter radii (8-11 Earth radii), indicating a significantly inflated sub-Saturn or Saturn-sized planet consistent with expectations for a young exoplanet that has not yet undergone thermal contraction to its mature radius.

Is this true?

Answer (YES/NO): YES